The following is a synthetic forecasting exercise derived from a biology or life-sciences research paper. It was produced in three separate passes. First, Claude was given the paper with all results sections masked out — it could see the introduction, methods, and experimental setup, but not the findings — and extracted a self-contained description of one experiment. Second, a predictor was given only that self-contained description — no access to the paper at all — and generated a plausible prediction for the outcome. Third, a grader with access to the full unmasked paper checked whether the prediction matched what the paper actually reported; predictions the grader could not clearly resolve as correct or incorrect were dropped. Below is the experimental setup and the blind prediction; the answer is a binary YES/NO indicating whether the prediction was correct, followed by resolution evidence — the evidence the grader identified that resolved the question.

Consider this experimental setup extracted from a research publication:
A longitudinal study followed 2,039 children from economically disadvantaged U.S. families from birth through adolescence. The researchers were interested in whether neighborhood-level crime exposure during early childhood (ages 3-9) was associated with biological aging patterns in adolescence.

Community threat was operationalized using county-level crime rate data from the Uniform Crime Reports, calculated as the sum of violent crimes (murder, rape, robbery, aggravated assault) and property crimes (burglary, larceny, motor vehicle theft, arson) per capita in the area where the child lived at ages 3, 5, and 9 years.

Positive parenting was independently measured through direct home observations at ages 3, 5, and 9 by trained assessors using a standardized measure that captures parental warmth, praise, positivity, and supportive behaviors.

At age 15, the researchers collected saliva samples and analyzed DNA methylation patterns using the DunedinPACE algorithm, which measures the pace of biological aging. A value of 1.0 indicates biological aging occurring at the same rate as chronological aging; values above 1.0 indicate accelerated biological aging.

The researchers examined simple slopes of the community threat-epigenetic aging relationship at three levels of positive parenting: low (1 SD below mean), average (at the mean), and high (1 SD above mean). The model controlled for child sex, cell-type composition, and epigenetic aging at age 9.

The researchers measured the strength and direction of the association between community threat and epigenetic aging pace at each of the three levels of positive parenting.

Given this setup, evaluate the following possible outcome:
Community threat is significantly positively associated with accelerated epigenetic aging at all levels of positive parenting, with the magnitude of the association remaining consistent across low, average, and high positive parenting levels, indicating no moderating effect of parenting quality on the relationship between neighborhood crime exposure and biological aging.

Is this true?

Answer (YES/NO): NO